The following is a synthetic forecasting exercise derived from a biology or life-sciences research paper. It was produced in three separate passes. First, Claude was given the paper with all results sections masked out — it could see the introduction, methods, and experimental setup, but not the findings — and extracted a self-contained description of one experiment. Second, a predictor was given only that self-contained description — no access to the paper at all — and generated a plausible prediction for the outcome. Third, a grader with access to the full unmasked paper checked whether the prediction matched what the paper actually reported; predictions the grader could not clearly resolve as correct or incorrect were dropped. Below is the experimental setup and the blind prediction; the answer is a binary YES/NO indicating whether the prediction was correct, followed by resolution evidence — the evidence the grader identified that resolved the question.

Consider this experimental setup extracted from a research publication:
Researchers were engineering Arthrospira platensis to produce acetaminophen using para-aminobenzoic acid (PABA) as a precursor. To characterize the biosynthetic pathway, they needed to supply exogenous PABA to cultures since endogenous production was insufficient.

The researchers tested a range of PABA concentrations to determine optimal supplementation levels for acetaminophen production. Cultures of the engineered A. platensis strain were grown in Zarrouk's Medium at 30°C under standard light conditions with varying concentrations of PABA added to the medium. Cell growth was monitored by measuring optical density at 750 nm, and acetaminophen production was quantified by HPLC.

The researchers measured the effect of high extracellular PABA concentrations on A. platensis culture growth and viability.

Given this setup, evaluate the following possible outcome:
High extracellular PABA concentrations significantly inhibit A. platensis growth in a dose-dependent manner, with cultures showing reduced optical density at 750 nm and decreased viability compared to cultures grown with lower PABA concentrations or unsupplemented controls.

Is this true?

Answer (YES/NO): NO